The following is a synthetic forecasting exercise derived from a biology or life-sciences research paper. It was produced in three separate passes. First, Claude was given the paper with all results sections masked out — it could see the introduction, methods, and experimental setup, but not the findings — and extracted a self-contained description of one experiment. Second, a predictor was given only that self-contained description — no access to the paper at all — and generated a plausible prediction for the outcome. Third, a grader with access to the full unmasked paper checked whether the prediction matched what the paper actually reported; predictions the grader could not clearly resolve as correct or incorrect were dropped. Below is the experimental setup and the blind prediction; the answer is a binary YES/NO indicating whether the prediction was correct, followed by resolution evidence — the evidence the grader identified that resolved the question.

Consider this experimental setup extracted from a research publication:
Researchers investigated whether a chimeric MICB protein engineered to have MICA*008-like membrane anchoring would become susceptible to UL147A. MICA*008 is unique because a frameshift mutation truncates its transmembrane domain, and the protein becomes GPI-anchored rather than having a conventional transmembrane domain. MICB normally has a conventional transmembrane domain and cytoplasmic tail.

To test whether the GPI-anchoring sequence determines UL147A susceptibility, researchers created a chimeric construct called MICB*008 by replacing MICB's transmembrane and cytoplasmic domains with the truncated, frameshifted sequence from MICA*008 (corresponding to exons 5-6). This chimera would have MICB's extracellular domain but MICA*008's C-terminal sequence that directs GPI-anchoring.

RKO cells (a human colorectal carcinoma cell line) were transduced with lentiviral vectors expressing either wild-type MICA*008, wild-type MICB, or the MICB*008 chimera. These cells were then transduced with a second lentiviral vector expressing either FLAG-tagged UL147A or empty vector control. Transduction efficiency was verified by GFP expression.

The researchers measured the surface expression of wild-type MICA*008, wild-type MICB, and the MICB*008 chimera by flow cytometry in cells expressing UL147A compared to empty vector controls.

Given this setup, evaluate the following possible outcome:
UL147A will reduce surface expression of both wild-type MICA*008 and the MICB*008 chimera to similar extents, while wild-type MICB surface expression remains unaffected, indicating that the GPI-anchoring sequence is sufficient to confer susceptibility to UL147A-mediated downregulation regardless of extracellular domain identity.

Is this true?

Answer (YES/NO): YES